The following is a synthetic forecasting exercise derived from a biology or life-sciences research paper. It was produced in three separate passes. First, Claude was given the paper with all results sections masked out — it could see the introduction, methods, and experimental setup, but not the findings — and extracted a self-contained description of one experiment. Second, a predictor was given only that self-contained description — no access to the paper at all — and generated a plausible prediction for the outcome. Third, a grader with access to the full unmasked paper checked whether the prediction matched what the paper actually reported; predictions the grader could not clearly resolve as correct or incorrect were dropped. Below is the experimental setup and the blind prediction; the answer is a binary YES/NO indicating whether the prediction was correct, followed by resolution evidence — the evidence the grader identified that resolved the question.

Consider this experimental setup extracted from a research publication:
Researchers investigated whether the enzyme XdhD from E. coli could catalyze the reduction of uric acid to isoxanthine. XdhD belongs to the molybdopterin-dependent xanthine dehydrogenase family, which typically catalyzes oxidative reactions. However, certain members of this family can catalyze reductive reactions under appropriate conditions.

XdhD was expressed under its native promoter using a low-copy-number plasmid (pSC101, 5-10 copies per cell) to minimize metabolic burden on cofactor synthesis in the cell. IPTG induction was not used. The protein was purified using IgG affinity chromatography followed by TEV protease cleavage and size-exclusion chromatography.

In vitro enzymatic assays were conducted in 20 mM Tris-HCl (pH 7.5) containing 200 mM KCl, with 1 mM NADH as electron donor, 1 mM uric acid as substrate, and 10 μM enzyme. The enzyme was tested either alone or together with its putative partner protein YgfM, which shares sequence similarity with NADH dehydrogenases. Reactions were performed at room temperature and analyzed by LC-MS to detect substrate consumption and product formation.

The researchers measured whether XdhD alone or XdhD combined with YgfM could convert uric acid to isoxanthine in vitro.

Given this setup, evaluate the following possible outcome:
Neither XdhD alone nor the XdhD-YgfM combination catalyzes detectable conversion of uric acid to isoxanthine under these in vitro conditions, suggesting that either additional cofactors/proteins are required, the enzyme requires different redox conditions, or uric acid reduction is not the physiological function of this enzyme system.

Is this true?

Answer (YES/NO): NO